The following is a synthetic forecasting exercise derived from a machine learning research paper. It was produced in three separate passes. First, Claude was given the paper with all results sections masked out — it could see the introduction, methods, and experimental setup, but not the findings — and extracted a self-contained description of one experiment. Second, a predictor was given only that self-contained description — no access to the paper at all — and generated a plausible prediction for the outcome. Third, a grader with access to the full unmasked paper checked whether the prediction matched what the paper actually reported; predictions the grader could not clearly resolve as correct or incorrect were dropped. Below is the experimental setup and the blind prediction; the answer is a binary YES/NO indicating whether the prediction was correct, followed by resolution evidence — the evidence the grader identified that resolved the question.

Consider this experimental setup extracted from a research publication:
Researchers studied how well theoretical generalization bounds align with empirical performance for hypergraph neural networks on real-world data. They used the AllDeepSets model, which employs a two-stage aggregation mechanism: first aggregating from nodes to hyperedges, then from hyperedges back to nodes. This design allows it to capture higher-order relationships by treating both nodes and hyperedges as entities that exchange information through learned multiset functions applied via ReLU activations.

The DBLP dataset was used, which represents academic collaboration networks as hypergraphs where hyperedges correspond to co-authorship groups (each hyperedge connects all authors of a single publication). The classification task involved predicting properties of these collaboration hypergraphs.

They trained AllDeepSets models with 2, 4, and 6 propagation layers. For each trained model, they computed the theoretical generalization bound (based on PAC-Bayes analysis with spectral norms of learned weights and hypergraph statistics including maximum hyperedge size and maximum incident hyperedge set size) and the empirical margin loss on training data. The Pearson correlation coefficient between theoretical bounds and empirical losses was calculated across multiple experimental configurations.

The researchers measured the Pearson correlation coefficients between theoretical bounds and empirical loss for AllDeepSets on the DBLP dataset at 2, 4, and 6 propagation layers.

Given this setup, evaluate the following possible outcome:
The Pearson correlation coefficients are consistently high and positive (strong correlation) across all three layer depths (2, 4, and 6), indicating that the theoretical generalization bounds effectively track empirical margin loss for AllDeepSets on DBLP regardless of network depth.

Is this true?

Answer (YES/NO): YES